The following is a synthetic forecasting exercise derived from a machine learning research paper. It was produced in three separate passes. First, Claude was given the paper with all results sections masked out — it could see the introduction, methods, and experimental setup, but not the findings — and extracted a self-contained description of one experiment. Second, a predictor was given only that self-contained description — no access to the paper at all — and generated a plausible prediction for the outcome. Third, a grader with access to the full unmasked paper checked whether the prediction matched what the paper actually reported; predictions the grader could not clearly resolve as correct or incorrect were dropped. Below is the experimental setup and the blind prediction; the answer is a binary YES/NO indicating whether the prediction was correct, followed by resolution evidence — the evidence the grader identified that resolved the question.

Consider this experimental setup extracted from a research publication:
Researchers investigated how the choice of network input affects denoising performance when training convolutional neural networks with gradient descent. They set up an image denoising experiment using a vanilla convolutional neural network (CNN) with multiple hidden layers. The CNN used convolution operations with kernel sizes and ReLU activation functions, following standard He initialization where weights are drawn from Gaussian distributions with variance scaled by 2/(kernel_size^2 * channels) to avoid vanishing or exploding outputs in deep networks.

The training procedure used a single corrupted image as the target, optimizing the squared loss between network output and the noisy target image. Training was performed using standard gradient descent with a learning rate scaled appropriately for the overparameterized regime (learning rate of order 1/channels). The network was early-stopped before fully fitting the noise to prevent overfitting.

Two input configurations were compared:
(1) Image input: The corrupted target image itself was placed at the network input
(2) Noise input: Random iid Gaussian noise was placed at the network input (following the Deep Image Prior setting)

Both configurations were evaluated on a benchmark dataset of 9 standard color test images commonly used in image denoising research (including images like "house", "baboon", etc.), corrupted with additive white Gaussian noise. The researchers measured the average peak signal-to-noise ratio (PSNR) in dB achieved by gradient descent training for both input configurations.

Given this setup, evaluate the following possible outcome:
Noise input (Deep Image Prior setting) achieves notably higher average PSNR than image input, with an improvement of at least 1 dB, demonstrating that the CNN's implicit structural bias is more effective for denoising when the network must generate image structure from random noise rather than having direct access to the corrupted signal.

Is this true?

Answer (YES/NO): NO